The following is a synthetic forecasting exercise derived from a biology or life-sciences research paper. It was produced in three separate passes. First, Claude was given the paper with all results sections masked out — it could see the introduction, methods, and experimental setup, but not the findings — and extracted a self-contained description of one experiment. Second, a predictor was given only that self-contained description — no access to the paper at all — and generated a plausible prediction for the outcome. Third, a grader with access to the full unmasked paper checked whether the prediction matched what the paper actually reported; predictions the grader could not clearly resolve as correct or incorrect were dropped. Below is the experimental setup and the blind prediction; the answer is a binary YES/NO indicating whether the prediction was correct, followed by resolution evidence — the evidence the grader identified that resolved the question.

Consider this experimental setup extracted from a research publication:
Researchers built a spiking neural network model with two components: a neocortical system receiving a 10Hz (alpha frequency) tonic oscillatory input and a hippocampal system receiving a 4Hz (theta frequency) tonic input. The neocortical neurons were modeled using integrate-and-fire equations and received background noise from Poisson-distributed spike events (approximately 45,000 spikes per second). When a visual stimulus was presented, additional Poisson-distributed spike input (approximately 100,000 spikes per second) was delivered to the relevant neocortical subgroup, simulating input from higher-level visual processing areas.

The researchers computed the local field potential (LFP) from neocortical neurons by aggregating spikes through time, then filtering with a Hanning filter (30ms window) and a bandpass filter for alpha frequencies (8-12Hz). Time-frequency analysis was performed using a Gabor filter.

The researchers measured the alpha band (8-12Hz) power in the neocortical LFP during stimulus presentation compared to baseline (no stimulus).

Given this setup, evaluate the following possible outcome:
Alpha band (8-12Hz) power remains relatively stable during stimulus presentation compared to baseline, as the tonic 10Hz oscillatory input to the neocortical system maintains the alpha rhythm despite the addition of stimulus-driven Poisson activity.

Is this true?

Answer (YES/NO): NO